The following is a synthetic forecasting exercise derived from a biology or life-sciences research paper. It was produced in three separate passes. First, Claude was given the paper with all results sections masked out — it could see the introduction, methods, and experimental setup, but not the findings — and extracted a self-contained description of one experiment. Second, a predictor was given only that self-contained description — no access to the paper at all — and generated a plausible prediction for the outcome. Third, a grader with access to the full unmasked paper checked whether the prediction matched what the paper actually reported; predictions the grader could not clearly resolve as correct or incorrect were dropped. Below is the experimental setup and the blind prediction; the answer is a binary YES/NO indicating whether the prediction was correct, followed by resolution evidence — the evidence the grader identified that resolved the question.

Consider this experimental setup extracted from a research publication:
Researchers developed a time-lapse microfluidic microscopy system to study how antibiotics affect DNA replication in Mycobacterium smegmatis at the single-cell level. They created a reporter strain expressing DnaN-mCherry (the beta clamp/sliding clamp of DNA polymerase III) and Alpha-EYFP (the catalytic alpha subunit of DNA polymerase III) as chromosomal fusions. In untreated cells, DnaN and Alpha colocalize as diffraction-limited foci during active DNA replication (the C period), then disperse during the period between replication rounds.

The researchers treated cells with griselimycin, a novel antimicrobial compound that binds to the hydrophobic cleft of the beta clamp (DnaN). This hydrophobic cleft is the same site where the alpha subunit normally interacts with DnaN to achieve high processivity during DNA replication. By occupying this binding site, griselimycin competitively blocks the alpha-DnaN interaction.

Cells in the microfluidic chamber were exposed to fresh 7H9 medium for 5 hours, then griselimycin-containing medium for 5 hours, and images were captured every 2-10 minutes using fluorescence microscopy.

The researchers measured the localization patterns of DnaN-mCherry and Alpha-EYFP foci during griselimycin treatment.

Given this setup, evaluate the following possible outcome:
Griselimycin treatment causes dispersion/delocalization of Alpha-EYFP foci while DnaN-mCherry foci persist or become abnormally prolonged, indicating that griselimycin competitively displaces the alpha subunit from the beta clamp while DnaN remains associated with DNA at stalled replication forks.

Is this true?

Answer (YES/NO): NO